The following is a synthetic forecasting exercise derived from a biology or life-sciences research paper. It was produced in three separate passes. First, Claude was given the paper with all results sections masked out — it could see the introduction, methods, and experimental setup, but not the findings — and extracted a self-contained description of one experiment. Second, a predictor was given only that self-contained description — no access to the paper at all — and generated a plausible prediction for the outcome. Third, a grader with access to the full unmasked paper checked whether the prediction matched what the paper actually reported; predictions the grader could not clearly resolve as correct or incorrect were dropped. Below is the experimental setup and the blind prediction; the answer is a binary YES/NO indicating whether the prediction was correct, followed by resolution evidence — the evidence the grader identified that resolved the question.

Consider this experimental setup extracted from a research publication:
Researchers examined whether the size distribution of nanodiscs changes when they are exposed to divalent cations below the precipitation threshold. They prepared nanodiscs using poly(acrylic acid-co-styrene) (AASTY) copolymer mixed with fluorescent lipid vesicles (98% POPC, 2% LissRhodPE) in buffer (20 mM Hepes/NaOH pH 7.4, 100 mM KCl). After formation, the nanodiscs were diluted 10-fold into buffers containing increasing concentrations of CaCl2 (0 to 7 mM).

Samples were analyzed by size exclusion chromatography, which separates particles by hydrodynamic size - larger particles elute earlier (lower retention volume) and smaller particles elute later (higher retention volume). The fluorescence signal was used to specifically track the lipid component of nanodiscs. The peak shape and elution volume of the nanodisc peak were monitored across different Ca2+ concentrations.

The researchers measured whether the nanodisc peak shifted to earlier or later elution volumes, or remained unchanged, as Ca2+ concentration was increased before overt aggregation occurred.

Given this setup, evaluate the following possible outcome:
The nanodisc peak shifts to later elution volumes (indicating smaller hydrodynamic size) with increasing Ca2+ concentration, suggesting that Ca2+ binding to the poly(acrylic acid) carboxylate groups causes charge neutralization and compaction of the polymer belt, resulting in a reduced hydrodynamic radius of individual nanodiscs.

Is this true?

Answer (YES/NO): NO